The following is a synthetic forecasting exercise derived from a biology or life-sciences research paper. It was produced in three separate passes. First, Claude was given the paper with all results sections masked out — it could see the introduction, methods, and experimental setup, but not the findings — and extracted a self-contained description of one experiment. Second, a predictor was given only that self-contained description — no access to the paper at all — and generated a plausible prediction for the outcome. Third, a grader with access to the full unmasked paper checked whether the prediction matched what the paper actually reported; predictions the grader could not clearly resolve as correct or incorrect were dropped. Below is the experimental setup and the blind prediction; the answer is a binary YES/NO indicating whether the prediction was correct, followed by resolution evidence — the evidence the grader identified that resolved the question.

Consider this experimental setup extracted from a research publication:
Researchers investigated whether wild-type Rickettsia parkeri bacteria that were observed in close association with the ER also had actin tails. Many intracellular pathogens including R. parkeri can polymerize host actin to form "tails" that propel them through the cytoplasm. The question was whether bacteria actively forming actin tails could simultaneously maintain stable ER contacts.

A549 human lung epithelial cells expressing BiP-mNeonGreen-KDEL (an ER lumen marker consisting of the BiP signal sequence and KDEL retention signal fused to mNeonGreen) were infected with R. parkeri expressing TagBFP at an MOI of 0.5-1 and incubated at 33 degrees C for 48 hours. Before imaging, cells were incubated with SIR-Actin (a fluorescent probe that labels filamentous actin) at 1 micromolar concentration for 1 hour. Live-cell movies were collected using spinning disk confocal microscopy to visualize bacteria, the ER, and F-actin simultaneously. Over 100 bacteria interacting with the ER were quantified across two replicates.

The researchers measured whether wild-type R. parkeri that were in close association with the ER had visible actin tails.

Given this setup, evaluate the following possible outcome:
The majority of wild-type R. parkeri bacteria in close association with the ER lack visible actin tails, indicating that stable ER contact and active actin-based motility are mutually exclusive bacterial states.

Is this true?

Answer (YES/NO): YES